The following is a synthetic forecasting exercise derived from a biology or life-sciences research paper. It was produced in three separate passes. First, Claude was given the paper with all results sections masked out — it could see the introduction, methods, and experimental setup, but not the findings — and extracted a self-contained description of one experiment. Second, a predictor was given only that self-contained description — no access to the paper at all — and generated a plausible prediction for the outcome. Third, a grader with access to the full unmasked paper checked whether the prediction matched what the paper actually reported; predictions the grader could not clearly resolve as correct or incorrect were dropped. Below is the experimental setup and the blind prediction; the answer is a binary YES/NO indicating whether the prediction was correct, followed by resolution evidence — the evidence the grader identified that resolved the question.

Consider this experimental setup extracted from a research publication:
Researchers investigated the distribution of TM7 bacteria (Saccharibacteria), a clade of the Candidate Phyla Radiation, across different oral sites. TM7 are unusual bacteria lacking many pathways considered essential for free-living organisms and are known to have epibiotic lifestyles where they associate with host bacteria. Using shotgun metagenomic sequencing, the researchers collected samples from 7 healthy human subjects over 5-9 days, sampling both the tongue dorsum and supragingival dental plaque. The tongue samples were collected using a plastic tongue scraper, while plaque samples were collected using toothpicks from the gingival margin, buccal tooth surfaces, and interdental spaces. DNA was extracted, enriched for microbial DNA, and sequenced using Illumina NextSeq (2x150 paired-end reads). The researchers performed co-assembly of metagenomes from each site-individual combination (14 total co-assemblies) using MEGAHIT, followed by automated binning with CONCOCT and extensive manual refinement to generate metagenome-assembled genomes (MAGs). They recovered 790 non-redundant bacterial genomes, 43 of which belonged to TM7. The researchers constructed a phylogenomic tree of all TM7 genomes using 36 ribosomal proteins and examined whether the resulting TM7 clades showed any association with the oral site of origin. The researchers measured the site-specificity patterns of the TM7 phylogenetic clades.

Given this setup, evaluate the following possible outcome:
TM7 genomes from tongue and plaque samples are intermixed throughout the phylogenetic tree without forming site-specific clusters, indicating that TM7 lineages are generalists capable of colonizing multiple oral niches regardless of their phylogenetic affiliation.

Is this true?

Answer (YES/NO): NO